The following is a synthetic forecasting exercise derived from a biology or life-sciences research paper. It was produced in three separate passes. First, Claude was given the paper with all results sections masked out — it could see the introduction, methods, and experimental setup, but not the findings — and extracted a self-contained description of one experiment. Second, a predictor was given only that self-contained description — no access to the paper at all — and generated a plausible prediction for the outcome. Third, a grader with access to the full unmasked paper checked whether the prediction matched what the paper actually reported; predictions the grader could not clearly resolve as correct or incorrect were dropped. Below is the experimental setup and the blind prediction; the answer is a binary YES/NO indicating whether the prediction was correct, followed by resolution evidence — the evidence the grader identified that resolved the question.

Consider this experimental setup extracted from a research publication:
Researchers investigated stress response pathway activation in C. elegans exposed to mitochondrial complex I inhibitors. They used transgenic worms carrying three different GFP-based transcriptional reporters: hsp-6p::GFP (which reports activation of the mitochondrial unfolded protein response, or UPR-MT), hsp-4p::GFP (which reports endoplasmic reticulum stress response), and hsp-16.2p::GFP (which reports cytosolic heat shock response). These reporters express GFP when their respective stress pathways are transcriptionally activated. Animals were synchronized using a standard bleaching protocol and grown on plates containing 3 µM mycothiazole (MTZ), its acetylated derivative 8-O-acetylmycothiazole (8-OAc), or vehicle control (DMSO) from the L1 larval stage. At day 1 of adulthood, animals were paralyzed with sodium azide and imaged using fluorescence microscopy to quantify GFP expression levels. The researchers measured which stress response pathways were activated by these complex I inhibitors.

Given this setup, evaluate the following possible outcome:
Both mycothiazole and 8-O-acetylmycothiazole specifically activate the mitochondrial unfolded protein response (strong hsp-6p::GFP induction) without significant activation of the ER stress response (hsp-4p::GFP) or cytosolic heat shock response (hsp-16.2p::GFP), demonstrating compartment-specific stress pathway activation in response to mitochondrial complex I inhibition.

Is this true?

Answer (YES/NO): YES